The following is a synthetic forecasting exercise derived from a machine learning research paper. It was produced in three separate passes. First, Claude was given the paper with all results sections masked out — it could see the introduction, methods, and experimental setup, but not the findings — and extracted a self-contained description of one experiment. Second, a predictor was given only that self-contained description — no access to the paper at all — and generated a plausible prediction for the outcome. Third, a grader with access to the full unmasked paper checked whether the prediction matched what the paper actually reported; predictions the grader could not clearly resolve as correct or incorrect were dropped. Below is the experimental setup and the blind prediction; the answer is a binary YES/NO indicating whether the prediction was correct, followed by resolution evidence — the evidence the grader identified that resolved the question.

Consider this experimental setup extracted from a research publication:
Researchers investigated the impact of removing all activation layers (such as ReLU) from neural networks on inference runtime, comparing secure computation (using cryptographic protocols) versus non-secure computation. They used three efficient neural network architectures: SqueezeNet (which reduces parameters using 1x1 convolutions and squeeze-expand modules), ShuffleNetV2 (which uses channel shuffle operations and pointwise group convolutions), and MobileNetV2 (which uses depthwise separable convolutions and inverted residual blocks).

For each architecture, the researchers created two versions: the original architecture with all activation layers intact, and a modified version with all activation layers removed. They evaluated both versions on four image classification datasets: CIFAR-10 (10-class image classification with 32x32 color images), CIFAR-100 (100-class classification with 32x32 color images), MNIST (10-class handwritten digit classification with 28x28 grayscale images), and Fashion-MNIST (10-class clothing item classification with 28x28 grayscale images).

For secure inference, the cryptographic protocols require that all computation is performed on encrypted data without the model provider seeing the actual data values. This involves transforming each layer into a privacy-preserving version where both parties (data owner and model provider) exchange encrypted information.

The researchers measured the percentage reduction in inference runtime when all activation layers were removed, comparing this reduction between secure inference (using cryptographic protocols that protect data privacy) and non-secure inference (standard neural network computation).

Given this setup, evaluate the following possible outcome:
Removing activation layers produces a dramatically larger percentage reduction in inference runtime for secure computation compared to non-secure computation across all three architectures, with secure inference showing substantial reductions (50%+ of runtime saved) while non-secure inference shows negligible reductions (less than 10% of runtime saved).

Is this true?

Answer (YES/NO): NO